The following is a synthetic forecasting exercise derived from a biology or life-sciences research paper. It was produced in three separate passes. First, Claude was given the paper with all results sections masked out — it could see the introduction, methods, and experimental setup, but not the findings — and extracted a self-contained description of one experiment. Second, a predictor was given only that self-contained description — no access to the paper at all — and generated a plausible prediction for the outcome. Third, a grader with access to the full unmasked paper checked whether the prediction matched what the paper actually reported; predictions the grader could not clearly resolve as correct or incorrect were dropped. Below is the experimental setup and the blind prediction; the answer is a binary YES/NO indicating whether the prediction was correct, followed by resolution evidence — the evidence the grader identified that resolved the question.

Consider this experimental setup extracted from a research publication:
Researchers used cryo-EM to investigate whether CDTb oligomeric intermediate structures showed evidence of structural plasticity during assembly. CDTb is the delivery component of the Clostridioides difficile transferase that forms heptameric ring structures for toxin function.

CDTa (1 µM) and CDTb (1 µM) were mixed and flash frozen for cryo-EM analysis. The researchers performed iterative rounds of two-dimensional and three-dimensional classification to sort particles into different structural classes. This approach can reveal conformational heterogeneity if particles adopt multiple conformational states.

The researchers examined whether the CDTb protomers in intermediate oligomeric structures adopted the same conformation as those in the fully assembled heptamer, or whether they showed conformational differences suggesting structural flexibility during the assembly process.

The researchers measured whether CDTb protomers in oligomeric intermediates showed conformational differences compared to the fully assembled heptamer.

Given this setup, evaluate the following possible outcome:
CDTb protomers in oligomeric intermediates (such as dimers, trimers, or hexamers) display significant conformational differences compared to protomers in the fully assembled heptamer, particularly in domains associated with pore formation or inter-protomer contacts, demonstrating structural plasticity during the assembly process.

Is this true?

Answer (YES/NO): YES